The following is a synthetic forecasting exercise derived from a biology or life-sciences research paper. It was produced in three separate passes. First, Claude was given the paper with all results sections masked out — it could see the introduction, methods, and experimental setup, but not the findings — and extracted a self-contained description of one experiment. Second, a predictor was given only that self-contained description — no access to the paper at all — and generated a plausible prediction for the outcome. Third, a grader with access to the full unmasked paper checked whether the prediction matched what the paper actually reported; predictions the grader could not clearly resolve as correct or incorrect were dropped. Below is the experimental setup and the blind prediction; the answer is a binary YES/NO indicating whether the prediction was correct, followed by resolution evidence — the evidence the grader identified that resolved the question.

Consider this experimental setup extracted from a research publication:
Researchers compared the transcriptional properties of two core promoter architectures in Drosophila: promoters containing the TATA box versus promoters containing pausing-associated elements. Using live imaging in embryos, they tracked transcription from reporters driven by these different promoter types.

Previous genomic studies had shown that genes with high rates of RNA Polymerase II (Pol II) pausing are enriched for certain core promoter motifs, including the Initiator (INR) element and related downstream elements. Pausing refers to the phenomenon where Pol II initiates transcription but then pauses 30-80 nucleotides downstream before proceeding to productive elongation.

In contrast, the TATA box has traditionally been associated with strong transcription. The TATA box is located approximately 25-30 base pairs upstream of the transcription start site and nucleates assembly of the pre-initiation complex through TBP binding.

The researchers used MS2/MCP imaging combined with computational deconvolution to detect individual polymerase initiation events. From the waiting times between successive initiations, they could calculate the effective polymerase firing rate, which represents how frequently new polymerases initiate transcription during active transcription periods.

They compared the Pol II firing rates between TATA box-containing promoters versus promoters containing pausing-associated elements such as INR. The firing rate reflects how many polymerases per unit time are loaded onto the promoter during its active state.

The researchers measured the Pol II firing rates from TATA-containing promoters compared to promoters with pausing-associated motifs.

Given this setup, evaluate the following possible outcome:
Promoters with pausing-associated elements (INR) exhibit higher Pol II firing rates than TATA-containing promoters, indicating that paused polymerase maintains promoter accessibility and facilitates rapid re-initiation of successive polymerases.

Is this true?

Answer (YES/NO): NO